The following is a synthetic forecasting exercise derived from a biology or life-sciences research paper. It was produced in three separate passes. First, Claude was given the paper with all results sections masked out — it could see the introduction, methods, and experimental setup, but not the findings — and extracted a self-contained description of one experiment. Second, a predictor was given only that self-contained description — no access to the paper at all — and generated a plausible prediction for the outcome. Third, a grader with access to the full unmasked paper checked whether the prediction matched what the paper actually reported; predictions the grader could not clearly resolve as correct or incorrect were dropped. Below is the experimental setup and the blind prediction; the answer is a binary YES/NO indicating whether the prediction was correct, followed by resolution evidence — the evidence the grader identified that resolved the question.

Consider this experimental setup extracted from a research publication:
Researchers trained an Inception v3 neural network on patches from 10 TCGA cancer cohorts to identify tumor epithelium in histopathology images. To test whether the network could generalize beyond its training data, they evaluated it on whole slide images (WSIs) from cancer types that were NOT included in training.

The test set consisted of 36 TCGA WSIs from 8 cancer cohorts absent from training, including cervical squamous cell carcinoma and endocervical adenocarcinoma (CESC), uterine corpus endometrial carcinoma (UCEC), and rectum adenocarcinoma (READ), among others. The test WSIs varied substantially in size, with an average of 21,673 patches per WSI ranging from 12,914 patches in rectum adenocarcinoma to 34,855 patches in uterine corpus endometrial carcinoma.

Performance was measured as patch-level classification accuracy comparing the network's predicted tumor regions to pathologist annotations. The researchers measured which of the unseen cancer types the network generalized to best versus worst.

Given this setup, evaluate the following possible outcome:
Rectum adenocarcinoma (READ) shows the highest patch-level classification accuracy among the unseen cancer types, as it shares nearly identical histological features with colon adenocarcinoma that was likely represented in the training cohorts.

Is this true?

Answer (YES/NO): NO